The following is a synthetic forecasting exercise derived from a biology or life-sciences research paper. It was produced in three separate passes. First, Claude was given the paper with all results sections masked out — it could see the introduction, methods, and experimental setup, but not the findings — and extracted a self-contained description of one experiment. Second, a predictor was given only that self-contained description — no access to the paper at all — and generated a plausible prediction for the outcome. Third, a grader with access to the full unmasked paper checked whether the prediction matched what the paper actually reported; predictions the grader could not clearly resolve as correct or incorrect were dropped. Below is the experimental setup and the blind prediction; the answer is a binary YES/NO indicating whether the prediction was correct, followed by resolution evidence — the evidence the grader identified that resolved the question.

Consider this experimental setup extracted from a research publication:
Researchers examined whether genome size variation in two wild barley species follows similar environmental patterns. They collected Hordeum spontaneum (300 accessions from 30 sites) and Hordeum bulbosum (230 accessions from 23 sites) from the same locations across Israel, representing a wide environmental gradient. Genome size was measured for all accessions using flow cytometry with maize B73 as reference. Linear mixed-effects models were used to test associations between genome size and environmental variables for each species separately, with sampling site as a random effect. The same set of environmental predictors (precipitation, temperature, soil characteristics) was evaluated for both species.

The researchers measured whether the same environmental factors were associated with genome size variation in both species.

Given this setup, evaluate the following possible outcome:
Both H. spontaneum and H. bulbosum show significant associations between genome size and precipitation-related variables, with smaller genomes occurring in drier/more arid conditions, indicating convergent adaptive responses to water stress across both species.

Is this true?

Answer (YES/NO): NO